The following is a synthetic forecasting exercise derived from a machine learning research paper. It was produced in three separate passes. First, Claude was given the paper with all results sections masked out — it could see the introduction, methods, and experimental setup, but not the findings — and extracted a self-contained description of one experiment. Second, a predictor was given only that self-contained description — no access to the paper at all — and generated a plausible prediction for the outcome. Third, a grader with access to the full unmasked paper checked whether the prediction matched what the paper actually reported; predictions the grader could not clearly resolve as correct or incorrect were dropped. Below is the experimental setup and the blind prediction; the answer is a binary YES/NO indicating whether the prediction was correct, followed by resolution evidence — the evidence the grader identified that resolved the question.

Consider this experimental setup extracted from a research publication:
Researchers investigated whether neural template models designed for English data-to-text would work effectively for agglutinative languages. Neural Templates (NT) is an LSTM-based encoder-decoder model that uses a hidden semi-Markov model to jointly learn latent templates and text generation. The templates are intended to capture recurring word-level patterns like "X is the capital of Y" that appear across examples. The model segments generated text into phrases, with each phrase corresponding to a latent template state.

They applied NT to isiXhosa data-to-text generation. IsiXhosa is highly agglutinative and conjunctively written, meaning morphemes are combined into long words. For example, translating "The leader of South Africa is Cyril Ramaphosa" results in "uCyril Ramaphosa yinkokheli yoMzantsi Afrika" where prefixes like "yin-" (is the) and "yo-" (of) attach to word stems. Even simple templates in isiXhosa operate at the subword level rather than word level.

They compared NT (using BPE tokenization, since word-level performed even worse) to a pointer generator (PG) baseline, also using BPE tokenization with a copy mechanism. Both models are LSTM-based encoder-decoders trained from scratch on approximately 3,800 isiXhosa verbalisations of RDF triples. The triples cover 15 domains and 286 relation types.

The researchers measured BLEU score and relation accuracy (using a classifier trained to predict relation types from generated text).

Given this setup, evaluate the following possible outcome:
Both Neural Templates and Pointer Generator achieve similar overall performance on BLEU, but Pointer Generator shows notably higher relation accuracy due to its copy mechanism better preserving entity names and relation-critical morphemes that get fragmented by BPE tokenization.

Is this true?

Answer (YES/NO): NO